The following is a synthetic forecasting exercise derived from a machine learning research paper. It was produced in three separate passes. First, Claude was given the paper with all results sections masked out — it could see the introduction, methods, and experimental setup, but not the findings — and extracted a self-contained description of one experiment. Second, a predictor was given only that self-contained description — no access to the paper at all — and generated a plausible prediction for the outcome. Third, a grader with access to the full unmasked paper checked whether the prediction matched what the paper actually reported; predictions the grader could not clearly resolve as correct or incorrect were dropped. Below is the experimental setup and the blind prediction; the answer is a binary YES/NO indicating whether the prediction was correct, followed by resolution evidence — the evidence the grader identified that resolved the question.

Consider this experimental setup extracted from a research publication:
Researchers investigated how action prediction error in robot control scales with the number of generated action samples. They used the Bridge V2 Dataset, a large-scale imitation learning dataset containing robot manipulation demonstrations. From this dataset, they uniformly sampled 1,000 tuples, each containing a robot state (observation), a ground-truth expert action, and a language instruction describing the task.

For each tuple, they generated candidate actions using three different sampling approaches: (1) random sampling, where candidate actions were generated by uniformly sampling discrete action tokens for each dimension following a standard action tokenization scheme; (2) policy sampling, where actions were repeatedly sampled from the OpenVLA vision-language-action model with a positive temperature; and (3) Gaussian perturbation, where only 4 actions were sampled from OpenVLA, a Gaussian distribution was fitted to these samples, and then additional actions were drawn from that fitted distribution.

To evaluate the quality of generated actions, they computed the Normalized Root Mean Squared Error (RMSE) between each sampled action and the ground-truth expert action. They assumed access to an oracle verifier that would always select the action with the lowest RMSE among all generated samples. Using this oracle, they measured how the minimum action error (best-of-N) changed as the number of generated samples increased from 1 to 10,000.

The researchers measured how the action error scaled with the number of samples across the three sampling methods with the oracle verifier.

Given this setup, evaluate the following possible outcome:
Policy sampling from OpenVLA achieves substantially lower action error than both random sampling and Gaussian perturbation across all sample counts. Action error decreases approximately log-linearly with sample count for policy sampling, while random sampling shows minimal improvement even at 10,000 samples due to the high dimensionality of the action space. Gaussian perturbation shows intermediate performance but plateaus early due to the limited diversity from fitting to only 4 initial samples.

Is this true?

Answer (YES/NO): NO